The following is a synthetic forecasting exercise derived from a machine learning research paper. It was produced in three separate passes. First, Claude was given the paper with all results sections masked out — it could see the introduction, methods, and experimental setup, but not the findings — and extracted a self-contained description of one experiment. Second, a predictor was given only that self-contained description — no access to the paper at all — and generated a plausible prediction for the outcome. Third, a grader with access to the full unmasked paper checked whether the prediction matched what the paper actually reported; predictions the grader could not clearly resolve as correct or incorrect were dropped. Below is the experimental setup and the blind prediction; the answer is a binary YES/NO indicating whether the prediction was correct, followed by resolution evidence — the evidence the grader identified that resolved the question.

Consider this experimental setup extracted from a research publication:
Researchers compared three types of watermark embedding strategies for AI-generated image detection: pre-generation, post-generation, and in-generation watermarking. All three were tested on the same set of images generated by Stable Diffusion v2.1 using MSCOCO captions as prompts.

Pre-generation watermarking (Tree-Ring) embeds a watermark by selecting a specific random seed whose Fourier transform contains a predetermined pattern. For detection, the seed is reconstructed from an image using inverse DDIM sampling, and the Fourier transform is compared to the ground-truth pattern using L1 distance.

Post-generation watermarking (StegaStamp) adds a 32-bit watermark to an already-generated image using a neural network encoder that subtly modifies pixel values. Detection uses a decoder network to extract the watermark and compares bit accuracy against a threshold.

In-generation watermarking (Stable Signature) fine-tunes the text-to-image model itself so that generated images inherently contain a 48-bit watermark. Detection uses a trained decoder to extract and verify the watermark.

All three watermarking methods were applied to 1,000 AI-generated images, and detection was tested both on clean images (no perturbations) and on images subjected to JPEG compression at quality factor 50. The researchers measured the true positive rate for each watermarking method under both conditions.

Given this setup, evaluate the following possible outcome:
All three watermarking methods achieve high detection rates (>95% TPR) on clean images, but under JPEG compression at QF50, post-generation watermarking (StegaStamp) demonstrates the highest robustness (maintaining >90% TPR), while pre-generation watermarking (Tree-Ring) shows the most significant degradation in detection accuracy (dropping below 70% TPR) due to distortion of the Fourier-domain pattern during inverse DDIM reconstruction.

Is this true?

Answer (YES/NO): NO